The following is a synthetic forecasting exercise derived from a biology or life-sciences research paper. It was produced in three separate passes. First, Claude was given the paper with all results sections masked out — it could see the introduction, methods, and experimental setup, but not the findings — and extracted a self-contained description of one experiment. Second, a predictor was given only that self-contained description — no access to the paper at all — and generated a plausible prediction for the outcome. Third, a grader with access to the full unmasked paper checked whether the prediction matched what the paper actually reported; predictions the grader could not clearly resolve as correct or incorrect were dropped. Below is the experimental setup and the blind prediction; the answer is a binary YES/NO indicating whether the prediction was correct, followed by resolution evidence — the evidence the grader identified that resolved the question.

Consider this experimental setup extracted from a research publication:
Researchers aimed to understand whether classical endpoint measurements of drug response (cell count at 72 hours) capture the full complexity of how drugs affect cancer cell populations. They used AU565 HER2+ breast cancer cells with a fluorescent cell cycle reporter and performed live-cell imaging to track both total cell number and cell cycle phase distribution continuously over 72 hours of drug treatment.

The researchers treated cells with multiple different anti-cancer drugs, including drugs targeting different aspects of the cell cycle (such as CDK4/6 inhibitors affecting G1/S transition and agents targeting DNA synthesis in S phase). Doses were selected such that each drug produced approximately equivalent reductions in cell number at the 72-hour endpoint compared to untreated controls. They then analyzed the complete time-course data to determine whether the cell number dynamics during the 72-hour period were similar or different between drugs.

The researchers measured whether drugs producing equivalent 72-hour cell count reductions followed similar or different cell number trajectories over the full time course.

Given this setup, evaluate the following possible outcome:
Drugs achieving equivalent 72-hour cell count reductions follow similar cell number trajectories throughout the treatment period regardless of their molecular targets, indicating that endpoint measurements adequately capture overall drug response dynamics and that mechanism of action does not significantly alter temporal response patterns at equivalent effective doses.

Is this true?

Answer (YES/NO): NO